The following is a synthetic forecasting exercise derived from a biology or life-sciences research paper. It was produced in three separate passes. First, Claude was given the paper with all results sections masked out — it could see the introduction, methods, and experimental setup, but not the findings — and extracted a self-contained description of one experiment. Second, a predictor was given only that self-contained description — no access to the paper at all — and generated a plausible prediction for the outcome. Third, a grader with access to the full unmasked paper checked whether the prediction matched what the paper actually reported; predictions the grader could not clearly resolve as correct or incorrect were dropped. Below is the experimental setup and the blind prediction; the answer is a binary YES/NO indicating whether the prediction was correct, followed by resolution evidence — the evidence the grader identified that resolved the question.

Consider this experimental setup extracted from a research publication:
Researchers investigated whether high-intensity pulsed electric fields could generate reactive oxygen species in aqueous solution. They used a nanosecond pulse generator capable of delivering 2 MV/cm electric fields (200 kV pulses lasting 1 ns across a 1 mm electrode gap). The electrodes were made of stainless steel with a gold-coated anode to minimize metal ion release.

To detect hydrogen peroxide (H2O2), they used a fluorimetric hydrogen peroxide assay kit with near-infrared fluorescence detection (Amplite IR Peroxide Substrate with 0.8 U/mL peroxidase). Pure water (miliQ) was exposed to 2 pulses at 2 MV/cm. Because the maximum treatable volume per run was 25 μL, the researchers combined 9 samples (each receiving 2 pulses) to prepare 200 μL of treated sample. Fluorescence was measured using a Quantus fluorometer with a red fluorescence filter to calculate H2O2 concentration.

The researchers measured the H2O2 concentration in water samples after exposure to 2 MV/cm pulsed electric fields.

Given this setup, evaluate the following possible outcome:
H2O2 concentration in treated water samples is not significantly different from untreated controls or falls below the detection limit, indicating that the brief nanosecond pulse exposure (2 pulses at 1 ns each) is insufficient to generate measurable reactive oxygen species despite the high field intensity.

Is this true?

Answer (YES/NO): NO